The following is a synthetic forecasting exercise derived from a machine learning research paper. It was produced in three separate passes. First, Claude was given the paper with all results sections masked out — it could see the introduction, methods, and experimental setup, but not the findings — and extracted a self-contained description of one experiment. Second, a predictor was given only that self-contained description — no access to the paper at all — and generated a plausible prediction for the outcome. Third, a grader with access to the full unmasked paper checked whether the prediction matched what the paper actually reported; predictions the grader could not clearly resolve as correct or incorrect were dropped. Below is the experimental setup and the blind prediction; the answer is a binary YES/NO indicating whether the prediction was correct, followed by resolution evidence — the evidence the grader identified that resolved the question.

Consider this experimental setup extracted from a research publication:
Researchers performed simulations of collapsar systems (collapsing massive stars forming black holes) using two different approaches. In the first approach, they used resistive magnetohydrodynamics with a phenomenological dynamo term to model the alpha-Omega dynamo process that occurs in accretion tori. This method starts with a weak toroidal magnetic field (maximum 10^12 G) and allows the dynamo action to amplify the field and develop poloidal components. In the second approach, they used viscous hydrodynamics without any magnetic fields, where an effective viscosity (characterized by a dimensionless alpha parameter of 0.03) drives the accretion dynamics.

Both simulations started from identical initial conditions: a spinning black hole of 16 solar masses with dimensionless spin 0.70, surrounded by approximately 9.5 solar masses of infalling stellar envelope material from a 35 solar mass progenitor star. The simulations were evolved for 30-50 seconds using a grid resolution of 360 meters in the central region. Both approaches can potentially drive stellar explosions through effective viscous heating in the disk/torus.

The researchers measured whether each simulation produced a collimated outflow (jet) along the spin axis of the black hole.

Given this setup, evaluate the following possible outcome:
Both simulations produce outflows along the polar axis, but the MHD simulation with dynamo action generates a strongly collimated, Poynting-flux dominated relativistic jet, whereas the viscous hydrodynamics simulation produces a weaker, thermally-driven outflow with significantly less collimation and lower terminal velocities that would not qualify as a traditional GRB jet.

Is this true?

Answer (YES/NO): NO